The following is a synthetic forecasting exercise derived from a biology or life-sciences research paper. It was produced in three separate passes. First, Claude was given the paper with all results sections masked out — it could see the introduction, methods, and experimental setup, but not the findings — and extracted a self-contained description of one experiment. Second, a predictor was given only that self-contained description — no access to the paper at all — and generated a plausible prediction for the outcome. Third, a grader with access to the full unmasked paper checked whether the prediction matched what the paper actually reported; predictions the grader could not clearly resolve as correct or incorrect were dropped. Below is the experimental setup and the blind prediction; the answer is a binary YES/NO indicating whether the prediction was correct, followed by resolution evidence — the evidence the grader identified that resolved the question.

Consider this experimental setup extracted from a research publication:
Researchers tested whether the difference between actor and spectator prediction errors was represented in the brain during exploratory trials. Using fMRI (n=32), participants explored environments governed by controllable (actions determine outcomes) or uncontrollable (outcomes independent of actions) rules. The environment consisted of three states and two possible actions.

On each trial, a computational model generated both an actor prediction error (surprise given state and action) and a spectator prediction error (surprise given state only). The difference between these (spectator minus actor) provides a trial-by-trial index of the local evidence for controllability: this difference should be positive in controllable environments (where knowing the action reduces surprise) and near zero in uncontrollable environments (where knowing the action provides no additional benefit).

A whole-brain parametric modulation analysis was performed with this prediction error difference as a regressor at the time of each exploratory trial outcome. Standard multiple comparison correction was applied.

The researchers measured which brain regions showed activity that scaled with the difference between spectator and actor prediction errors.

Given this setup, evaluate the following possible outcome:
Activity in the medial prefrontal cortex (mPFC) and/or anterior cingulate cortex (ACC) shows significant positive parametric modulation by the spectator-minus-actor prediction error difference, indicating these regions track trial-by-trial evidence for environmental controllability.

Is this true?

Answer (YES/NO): NO